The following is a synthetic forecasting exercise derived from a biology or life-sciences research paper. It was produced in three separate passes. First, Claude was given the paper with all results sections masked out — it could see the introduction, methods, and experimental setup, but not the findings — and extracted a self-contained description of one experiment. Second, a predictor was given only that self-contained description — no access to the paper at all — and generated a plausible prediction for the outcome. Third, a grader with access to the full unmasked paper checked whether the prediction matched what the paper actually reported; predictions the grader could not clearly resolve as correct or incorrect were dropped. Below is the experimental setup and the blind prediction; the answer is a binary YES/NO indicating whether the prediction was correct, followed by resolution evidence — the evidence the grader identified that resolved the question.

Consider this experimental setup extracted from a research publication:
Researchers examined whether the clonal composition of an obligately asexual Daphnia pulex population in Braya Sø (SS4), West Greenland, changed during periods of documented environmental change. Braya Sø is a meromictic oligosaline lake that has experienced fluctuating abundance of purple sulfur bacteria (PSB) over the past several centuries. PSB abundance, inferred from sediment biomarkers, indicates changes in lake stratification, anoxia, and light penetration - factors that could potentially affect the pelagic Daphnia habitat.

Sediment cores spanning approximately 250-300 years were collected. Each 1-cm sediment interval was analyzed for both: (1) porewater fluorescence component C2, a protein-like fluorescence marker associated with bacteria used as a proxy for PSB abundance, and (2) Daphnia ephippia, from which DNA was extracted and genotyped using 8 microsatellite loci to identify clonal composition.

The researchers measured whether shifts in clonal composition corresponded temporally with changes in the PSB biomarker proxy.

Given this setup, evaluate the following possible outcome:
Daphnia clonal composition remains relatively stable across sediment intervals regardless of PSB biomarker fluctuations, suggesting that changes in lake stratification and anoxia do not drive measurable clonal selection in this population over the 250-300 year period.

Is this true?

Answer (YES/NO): YES